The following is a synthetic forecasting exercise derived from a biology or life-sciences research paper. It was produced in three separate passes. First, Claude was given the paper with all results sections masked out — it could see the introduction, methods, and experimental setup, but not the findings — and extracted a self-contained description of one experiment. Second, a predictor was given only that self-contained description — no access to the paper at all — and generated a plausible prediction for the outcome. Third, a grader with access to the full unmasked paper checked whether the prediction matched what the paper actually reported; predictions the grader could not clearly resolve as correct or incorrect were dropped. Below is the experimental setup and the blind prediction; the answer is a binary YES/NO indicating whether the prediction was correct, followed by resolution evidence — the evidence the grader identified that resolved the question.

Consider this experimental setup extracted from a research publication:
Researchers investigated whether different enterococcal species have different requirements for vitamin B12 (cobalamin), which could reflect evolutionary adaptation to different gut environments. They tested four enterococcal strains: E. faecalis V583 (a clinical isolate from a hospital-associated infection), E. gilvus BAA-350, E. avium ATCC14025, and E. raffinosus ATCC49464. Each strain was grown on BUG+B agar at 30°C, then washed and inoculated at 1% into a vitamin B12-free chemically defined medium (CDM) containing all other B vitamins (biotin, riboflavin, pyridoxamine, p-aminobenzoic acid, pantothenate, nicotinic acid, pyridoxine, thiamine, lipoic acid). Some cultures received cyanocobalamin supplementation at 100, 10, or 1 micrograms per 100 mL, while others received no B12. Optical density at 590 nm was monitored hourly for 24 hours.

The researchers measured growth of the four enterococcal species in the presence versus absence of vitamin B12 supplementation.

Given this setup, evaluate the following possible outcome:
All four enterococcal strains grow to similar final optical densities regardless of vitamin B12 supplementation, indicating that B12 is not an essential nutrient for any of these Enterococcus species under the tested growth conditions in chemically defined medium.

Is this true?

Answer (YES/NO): NO